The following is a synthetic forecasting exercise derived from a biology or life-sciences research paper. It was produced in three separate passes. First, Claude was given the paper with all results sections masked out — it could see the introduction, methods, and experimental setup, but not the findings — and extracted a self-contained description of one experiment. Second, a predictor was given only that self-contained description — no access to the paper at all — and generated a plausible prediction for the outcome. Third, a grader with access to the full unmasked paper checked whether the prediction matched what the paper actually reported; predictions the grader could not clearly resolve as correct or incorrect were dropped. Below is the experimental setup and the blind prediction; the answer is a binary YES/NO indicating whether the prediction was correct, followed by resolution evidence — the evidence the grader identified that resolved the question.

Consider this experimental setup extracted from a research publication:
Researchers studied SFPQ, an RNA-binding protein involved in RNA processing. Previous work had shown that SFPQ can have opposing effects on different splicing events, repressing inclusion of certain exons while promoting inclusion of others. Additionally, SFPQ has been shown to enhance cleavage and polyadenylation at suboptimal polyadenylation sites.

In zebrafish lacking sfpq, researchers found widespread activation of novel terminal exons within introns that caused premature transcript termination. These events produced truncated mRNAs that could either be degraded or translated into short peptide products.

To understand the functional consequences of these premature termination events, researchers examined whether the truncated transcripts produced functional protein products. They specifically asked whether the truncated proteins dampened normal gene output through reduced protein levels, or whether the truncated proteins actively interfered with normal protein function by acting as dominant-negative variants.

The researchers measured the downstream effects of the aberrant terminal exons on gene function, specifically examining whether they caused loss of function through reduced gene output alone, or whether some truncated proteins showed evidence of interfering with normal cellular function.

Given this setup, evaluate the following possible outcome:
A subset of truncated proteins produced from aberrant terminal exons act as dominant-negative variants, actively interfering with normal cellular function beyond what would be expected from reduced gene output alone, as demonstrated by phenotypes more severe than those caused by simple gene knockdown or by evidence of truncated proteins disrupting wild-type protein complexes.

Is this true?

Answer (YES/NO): YES